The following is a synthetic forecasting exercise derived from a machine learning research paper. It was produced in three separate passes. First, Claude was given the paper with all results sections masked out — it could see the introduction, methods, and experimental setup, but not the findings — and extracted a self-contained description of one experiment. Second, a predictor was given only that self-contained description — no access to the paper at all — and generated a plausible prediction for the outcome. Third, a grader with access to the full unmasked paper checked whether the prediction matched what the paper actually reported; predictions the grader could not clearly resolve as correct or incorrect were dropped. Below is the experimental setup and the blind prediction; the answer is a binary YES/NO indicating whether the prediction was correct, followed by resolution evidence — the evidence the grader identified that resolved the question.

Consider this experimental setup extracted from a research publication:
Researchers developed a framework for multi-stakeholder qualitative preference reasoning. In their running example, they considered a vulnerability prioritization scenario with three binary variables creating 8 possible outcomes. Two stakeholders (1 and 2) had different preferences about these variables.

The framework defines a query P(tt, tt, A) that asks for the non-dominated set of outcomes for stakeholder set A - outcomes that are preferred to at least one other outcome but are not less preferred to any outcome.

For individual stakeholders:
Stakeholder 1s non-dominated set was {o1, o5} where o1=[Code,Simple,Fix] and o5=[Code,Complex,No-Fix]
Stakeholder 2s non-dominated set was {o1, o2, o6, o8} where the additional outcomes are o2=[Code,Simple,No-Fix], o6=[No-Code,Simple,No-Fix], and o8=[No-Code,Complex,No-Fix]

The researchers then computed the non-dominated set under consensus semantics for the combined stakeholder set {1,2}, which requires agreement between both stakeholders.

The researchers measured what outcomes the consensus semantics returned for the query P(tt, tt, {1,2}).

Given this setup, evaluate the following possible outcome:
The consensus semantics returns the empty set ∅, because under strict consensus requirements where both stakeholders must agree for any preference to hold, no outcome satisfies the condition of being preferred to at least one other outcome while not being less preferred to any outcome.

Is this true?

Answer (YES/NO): NO